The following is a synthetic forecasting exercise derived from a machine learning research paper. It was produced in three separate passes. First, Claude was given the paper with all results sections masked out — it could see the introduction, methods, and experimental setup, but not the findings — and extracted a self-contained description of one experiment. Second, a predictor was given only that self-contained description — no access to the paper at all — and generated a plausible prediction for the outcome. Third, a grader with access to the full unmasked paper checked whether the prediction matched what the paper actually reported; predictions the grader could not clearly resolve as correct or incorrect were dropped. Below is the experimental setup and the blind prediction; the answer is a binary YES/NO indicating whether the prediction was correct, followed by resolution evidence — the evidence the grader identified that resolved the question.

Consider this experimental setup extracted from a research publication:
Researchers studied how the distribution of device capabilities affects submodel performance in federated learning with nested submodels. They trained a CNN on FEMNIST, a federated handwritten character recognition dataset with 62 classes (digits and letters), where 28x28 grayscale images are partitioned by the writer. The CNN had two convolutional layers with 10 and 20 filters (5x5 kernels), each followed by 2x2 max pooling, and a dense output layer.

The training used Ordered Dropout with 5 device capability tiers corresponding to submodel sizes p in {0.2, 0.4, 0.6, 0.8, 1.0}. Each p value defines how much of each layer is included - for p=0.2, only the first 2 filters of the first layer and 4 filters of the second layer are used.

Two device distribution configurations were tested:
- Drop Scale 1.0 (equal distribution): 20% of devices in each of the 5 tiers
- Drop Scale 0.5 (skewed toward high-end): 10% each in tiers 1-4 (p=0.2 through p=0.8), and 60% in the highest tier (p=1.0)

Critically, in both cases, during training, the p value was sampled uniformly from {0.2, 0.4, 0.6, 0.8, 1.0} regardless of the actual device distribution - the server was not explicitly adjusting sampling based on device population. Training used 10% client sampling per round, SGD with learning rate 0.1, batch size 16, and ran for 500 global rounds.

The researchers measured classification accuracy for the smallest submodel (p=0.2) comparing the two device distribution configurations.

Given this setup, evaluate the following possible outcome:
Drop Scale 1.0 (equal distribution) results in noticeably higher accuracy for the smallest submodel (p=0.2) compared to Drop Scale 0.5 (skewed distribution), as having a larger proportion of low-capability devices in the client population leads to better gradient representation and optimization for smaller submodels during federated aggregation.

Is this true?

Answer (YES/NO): NO